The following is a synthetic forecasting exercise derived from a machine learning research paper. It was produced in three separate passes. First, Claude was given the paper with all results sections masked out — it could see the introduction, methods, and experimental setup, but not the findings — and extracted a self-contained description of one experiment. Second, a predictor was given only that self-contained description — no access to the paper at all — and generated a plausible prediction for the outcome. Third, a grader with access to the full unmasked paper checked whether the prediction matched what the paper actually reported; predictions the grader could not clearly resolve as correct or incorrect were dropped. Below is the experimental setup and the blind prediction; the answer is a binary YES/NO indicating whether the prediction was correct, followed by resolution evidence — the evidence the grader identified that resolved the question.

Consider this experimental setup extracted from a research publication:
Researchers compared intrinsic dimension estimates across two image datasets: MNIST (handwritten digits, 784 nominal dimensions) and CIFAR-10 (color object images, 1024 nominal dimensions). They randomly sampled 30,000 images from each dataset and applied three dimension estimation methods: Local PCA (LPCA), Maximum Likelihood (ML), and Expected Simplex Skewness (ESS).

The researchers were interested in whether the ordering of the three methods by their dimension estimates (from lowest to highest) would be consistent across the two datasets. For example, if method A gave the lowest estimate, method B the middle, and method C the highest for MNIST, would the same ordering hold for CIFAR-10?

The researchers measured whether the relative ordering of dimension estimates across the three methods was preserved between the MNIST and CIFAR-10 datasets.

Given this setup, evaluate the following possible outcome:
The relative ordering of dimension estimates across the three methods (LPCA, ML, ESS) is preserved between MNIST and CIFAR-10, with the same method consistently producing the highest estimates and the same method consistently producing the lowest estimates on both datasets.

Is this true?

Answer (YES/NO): NO